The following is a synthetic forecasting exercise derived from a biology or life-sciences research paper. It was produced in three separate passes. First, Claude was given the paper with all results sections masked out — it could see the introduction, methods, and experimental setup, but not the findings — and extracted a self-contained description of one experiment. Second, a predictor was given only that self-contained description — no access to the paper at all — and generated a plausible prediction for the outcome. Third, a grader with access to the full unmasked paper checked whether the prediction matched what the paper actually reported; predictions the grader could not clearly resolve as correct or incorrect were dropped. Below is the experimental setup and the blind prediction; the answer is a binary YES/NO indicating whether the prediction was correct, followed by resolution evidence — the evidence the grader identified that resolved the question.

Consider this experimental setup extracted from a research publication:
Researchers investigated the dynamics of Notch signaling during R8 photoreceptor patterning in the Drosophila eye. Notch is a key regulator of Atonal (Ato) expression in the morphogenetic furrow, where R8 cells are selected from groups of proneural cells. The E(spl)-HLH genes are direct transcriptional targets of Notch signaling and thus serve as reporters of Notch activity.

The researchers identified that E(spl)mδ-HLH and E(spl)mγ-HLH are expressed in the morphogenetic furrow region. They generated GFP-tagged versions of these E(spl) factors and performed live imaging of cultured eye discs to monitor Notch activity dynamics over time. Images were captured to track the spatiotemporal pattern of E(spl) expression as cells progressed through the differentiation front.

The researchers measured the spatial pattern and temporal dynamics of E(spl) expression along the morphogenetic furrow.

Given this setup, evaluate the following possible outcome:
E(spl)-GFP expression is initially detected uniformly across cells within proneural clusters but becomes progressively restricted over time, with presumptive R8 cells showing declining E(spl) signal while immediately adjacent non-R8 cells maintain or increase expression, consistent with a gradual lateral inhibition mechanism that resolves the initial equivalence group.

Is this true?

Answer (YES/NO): NO